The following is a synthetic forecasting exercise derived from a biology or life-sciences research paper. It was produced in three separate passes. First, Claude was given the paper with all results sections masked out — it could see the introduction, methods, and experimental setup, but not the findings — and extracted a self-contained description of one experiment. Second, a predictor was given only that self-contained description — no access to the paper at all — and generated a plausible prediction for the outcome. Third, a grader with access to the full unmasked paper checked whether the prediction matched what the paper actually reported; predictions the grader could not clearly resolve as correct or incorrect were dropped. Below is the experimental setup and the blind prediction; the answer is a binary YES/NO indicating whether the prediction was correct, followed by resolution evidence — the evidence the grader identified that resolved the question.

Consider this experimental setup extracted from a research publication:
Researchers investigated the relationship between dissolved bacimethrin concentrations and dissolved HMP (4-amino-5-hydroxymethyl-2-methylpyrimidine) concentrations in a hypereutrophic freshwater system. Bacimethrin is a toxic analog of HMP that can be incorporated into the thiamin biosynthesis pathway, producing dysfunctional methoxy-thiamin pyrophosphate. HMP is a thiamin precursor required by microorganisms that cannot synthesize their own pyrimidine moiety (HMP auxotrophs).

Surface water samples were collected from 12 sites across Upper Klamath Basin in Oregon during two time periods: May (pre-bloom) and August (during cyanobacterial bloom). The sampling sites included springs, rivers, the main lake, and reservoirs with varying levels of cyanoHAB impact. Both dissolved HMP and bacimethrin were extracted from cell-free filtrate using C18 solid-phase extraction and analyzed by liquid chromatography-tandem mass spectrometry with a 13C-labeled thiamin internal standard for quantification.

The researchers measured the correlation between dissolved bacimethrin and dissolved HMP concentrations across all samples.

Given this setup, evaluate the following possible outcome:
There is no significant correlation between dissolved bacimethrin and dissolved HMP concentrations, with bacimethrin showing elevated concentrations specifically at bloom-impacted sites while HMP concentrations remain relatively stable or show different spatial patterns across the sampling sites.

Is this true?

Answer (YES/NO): NO